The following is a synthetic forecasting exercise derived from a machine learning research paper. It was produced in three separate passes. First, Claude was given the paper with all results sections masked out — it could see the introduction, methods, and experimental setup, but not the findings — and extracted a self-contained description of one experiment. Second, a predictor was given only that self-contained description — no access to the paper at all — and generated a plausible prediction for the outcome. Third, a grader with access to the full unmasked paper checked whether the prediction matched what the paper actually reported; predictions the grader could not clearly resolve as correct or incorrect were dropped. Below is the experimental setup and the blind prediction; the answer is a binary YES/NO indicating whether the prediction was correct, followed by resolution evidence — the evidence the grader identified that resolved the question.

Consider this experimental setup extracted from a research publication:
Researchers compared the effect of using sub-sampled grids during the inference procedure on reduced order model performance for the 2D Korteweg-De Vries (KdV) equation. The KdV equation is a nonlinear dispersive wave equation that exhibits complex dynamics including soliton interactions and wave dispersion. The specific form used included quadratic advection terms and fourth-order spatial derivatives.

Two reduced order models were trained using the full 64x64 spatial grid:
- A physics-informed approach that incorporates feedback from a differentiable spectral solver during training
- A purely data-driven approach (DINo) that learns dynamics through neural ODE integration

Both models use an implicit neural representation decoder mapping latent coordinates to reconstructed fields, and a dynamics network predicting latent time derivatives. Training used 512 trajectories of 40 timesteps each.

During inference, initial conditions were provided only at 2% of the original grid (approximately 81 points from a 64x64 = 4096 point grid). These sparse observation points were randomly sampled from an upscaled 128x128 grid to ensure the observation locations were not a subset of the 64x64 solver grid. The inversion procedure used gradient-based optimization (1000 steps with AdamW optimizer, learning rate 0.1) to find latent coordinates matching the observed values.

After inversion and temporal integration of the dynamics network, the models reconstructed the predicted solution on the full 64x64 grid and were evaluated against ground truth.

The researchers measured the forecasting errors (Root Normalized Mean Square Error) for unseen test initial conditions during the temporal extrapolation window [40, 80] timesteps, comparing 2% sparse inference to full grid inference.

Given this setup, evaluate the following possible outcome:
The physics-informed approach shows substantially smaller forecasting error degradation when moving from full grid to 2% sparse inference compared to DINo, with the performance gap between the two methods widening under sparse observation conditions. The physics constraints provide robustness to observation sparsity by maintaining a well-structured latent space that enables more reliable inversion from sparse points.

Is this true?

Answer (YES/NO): NO